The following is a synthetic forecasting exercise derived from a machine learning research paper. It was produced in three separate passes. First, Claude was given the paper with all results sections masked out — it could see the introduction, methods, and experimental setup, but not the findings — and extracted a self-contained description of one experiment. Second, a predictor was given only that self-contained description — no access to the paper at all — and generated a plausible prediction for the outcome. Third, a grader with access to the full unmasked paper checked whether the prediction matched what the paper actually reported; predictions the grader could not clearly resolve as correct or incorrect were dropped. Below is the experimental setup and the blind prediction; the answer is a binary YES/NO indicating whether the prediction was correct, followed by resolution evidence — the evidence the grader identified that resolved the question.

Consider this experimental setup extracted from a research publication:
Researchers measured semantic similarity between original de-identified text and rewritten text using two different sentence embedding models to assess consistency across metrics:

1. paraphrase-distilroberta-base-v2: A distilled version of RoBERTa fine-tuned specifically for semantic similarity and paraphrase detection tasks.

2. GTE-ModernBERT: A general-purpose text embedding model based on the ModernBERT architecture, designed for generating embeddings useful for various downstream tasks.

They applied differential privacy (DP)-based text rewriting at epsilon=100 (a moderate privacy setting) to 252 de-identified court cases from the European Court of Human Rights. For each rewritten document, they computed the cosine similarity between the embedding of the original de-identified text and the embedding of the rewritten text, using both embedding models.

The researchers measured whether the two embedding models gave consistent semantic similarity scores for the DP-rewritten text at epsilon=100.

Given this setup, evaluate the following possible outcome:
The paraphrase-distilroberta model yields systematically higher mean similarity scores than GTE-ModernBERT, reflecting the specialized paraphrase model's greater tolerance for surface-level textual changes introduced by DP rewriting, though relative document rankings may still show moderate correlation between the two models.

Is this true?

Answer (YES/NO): NO